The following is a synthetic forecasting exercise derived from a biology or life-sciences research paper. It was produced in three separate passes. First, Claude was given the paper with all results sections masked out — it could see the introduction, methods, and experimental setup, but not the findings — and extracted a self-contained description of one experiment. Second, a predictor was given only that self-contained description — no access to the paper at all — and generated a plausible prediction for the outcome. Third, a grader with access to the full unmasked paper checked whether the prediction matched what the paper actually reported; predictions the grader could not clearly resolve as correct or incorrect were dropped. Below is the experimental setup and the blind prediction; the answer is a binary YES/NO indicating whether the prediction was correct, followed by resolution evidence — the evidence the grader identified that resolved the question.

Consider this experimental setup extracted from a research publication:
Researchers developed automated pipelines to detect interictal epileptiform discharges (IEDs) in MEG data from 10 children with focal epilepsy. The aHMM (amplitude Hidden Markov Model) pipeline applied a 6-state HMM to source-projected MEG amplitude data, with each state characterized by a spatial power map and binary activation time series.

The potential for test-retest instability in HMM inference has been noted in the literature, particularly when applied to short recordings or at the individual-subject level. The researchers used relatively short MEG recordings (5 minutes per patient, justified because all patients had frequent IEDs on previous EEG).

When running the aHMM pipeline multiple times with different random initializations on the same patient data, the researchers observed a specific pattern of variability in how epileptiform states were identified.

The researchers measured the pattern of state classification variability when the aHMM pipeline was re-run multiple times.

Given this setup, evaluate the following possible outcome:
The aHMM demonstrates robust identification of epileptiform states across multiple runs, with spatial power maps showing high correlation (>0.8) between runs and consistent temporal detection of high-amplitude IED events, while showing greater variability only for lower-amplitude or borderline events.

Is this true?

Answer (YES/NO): NO